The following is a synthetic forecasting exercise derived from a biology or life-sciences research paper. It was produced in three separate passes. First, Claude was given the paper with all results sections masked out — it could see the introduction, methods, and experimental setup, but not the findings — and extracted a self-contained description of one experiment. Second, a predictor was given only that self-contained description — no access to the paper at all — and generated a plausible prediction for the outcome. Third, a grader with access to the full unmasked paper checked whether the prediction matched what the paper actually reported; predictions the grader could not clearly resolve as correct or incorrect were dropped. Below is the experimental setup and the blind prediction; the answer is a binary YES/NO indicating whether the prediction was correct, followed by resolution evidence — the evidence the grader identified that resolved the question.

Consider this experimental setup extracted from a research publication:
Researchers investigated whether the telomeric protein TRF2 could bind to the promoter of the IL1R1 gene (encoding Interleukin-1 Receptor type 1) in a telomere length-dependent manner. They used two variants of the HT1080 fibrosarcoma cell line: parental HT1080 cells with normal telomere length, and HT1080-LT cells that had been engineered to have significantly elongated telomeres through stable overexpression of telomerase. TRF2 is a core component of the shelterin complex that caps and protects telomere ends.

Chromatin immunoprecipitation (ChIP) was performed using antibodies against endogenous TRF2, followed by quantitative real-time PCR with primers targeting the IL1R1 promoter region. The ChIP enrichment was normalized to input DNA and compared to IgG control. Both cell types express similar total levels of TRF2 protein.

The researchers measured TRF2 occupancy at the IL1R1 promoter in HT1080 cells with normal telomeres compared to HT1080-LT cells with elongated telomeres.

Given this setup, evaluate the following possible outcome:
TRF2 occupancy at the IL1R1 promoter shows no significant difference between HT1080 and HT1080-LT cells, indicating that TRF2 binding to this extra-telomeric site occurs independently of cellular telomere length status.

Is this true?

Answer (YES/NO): NO